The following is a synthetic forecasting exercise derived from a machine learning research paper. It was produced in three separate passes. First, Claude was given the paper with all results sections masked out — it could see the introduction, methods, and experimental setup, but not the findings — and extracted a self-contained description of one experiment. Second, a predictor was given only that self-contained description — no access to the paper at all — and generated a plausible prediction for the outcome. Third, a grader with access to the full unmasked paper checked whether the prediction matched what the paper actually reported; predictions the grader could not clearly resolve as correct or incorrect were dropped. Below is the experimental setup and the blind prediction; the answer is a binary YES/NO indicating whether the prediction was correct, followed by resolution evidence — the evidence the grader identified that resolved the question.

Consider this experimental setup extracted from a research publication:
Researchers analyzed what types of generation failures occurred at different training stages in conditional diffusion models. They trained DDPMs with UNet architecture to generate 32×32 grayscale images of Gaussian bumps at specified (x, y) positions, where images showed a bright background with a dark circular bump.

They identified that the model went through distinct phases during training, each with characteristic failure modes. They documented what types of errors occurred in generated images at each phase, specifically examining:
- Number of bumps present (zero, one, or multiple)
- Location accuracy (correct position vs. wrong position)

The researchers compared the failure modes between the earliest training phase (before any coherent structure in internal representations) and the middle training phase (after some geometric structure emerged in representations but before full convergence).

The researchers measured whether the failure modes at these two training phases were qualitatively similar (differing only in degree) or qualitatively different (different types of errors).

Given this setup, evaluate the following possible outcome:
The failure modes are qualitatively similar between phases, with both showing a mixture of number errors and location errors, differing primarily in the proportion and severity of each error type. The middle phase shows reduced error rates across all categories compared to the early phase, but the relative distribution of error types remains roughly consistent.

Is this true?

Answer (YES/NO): NO